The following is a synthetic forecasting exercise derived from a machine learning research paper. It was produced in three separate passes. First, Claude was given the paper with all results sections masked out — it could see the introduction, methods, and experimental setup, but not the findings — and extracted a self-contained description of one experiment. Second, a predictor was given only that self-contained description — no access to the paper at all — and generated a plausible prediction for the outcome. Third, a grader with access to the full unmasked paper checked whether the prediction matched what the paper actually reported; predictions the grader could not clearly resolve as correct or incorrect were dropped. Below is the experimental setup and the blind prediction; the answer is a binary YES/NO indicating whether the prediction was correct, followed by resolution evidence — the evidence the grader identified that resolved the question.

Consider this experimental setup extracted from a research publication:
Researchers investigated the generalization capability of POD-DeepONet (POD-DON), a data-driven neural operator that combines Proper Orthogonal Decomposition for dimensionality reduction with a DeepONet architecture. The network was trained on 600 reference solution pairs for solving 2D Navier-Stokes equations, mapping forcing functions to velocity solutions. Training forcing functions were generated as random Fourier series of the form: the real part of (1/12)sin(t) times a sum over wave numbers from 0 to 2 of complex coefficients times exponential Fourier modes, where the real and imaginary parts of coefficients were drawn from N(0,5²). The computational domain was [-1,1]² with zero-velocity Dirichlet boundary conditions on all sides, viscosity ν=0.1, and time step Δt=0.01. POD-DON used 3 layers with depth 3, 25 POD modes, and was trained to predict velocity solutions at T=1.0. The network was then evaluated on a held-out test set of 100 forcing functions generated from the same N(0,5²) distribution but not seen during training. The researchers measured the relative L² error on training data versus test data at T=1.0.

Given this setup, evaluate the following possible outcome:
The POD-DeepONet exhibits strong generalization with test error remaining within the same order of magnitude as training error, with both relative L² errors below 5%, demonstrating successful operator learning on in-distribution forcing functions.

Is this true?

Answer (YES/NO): NO